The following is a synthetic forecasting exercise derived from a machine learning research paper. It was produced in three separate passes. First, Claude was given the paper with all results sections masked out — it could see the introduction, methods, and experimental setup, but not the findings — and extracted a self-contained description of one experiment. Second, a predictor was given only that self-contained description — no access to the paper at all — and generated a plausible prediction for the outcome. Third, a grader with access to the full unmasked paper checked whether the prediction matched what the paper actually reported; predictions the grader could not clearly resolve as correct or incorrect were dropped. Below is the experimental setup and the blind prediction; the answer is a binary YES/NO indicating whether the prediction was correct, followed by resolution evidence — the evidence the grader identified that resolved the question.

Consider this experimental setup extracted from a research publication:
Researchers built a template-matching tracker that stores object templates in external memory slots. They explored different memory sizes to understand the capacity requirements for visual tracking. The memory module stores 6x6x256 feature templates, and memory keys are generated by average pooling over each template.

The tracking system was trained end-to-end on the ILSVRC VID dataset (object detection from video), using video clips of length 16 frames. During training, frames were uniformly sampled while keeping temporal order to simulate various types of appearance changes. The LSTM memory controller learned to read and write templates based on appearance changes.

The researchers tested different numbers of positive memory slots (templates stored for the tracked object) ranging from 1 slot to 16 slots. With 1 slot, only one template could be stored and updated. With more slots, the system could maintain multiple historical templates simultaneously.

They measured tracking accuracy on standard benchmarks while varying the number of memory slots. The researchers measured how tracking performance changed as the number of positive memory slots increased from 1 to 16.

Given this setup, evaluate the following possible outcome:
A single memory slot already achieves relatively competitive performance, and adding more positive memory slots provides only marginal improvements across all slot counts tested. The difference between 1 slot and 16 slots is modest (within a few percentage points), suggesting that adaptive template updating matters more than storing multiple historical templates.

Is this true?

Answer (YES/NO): NO